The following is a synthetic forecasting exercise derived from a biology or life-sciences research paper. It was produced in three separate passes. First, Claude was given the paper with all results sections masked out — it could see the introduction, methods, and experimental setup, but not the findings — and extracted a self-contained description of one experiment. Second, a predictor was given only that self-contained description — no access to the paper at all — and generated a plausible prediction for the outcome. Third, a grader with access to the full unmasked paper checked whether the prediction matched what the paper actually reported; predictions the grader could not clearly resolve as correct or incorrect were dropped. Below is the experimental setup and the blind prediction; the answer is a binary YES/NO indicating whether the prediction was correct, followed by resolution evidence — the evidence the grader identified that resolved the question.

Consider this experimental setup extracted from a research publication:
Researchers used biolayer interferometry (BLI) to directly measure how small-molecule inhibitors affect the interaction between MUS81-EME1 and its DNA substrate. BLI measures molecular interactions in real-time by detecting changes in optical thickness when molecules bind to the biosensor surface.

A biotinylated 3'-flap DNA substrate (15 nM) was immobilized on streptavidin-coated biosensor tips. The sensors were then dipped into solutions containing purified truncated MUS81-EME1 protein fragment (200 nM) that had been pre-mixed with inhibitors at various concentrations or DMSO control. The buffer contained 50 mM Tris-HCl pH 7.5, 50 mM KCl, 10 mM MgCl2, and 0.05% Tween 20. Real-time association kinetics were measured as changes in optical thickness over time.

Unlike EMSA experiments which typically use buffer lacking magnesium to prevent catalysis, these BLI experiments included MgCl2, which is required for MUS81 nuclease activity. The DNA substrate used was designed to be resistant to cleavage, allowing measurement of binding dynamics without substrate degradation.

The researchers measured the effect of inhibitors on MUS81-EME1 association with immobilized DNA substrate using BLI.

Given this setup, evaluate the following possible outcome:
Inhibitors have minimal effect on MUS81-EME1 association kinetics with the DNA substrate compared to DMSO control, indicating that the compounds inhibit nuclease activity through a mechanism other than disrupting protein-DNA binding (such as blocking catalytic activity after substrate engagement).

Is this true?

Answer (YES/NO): NO